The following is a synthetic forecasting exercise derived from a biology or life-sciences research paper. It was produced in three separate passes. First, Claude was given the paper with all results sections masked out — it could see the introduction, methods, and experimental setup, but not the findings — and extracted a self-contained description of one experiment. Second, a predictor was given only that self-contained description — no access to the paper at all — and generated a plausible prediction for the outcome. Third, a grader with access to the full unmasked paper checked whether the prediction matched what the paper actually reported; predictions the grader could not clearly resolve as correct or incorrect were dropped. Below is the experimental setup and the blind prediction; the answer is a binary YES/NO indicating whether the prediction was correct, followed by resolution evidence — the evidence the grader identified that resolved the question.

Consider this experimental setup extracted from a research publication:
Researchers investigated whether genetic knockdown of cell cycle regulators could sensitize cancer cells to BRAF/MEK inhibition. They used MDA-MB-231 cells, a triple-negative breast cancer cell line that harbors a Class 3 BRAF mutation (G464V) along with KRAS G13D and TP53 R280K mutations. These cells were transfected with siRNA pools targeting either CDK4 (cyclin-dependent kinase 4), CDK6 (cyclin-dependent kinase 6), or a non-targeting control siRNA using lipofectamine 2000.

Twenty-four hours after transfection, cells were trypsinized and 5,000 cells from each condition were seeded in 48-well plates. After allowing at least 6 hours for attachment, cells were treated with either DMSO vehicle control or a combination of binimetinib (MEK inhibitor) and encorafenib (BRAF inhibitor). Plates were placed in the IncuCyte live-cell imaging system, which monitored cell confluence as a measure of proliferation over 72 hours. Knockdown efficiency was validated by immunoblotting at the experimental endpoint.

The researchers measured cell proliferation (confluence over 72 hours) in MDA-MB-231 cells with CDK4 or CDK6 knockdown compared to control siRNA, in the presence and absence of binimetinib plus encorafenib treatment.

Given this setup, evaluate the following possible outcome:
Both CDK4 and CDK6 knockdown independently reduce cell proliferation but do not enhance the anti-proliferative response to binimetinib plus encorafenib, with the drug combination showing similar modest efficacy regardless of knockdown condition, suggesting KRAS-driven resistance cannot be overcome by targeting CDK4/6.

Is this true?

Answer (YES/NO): NO